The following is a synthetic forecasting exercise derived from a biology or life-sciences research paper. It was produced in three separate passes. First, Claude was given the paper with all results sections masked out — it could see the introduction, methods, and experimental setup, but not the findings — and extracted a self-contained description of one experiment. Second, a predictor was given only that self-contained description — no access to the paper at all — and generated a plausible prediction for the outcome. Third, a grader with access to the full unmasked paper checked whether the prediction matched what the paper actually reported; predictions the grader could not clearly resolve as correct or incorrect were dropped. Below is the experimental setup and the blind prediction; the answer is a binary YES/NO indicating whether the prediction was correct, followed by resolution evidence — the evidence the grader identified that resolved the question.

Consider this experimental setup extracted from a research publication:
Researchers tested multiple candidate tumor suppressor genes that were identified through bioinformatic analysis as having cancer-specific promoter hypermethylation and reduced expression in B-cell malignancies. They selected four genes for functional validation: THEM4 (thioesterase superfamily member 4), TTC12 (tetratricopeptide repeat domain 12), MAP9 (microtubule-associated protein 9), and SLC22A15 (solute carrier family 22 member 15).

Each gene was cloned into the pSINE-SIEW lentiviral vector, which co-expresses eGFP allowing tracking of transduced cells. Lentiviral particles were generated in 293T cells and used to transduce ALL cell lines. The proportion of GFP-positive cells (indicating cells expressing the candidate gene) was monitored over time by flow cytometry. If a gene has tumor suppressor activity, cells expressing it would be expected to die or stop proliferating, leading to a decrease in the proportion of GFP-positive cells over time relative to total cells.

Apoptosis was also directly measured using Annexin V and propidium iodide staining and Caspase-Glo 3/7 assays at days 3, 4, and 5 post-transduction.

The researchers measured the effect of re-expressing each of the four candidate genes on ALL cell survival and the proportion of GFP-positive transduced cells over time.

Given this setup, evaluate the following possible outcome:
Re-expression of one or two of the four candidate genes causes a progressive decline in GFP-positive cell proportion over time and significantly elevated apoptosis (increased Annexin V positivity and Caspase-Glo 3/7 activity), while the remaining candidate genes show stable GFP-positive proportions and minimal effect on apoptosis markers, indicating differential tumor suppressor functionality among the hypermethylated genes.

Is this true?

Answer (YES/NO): YES